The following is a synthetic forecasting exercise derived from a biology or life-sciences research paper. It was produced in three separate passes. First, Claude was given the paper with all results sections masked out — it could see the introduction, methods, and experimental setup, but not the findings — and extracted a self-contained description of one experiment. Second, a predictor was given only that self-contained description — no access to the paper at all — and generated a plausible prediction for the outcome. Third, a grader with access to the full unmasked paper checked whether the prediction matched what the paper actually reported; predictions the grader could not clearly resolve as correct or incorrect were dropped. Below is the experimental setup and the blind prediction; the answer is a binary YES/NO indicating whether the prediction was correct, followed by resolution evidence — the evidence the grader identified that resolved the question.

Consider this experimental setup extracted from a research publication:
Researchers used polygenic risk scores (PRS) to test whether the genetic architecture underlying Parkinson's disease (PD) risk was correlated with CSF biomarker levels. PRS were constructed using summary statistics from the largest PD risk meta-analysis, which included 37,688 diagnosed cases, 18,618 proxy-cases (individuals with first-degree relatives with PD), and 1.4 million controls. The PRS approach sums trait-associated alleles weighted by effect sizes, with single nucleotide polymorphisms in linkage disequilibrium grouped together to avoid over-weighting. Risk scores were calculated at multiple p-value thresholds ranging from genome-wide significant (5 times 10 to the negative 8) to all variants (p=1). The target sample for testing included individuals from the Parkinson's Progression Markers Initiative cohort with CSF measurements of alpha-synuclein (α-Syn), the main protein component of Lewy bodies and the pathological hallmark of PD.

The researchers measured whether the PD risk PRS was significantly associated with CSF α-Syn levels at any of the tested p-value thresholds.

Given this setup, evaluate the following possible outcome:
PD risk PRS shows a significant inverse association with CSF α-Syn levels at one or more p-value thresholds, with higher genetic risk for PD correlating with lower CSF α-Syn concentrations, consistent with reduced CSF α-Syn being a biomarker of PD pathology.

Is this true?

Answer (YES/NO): NO